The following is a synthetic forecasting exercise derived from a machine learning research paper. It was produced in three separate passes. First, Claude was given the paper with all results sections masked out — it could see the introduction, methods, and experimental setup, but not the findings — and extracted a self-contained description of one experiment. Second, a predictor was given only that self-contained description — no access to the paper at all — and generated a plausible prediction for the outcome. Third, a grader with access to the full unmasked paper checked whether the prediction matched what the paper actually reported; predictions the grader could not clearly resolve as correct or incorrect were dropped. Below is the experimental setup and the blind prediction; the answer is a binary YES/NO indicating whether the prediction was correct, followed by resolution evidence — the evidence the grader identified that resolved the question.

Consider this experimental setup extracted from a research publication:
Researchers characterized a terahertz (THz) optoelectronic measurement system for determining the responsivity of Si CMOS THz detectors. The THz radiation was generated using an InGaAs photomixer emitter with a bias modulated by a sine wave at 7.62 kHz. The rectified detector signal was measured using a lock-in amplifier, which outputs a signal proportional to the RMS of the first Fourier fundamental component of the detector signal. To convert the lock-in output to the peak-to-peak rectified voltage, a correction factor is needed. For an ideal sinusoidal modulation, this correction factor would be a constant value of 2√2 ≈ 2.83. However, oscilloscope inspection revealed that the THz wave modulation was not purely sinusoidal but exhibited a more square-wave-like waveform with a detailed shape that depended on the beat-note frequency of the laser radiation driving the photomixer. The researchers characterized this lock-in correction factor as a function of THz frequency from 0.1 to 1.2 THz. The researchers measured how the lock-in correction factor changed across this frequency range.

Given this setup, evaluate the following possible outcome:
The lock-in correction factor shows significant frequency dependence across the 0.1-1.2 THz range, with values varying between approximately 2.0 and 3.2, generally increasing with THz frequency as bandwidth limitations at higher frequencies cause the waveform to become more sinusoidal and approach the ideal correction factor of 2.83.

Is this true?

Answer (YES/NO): NO